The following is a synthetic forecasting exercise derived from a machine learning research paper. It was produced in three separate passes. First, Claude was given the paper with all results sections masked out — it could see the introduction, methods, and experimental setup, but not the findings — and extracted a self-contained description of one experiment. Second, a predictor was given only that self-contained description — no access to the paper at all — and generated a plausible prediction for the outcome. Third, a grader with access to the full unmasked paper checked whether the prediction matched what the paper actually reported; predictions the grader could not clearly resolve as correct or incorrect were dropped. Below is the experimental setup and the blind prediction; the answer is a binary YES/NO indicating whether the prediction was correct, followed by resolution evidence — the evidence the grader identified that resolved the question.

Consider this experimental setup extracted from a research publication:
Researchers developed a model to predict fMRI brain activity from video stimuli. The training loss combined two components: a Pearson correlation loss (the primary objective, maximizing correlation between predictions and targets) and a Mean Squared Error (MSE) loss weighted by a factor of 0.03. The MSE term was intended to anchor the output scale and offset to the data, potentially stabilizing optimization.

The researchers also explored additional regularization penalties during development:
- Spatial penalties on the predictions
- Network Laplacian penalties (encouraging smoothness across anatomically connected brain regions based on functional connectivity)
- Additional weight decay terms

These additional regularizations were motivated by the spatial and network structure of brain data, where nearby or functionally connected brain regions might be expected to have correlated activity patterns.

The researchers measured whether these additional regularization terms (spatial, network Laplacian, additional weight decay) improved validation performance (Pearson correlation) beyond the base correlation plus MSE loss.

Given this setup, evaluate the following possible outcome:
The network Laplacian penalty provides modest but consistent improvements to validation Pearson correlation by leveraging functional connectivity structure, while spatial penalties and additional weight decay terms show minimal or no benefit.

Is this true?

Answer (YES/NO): NO